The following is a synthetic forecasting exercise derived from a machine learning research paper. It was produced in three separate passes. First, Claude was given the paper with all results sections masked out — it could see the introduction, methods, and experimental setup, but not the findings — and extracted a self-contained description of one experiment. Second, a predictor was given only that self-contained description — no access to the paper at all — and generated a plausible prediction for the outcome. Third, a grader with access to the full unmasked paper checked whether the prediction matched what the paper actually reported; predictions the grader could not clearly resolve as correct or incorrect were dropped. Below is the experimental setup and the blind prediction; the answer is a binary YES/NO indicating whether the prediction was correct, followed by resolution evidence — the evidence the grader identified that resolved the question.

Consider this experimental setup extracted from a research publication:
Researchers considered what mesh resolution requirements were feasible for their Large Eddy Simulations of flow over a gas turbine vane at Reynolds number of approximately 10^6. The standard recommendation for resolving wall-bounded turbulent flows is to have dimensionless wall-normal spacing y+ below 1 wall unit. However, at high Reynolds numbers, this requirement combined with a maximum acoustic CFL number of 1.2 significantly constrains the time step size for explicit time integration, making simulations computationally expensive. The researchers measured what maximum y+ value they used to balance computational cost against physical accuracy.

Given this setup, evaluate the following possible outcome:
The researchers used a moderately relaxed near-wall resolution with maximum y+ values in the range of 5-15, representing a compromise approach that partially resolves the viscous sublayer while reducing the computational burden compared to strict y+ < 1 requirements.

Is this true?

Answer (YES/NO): YES